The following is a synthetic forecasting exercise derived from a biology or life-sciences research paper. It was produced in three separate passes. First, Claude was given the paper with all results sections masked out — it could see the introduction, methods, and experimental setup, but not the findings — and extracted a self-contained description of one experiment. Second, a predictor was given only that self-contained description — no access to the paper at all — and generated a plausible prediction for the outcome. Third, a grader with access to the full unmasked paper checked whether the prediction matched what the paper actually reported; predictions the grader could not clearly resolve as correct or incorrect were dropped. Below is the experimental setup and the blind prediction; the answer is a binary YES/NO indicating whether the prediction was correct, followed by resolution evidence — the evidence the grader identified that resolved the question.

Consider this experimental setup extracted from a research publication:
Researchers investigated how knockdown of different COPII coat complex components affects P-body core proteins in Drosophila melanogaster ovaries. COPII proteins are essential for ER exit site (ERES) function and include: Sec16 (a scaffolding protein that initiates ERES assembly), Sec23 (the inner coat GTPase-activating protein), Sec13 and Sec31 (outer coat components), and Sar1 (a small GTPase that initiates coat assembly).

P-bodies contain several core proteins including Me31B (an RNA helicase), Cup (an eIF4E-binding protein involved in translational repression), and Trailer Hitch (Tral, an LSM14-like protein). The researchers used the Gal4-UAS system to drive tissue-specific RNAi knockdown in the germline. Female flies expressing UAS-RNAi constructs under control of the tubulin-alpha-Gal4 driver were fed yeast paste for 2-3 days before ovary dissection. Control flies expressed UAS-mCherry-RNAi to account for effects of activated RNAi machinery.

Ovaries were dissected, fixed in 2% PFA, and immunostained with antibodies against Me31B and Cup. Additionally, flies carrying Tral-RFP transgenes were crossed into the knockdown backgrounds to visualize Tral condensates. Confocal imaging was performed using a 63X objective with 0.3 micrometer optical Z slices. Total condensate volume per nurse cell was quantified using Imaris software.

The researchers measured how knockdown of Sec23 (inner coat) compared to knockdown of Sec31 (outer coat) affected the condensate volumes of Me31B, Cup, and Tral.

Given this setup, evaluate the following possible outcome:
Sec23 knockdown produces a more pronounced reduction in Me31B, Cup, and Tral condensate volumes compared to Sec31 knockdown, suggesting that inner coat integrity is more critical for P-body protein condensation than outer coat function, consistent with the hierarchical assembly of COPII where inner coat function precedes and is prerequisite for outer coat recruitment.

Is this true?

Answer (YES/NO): NO